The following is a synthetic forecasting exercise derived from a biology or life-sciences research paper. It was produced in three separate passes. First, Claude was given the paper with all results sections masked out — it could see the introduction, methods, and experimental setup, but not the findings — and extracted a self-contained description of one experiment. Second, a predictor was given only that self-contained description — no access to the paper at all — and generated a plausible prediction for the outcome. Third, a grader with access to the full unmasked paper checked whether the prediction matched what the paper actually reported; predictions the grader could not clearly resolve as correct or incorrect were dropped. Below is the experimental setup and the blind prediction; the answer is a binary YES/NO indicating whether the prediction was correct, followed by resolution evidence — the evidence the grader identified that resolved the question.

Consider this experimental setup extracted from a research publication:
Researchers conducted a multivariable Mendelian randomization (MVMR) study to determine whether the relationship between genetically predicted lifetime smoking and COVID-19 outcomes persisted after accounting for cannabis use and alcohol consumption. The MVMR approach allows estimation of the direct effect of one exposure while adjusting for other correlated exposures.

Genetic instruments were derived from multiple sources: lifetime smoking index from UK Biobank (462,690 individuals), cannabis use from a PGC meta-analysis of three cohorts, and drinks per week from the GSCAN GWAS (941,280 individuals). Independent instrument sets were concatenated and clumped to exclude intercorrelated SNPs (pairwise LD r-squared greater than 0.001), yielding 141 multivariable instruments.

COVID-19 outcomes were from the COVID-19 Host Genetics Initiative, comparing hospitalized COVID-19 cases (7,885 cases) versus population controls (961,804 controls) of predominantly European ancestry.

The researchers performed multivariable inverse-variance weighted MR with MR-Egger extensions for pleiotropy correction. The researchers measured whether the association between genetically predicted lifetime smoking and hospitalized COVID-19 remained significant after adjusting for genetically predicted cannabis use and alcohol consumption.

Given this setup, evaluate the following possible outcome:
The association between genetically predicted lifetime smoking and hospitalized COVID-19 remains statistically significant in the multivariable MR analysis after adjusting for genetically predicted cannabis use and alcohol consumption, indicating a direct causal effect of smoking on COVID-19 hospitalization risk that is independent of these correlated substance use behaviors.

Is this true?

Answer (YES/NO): YES